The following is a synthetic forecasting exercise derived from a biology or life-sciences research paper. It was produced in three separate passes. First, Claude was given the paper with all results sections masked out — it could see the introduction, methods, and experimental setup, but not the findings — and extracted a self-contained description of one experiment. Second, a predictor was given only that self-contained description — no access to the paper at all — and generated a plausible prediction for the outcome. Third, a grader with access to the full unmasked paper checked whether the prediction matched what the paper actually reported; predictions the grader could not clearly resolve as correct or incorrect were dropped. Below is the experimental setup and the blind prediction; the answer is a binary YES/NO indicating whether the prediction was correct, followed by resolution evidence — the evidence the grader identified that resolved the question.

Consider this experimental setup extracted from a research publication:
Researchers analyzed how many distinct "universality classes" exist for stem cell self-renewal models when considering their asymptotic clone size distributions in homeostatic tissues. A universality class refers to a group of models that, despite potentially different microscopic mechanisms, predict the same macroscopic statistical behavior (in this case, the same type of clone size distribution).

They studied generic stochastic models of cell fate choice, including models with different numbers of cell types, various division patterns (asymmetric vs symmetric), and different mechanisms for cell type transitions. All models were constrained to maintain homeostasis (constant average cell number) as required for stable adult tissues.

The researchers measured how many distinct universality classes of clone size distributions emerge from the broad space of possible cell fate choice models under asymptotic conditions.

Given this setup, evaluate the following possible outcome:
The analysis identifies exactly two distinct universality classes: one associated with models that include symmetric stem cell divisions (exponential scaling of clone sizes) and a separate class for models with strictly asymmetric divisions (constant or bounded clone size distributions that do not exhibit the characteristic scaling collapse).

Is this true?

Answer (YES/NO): NO